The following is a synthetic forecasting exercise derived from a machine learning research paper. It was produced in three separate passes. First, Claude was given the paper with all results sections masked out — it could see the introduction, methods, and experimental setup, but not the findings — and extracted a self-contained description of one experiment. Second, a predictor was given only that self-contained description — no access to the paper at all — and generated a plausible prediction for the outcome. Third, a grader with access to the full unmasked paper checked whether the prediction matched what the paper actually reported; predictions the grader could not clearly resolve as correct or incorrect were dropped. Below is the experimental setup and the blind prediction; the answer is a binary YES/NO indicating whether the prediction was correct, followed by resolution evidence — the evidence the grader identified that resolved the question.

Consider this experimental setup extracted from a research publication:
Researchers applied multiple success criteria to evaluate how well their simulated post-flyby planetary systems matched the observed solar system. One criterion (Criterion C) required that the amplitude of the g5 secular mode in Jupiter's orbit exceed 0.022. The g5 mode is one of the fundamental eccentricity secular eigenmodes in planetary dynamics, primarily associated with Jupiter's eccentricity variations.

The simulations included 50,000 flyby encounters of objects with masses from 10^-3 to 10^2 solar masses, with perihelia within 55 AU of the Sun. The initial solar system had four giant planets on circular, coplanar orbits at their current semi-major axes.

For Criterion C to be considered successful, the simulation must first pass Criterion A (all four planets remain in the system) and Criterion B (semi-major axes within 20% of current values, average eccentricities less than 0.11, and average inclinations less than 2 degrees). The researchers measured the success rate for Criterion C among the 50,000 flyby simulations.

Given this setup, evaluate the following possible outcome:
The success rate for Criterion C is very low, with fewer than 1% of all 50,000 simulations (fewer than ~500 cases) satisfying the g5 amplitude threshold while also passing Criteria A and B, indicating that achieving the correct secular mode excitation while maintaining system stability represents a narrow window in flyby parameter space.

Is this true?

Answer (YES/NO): NO